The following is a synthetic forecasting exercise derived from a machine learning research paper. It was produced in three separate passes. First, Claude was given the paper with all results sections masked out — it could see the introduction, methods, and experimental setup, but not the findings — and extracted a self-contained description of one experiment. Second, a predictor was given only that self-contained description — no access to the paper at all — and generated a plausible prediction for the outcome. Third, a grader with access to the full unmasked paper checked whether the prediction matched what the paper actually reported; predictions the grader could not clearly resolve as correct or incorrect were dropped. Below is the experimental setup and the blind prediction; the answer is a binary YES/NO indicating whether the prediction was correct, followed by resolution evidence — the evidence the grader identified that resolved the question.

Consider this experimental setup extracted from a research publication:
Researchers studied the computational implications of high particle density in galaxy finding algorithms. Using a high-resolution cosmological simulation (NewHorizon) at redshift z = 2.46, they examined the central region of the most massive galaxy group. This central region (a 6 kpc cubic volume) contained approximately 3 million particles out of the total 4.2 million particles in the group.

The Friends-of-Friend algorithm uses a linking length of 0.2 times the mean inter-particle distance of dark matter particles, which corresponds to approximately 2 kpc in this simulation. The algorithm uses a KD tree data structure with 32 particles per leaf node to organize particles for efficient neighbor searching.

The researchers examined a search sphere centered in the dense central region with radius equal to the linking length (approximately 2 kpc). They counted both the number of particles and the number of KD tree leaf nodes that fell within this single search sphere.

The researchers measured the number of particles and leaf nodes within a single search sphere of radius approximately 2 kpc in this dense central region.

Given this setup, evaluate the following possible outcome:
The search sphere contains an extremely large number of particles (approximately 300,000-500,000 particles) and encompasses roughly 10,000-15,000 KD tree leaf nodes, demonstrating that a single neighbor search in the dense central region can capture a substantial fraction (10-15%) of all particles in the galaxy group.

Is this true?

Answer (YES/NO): NO